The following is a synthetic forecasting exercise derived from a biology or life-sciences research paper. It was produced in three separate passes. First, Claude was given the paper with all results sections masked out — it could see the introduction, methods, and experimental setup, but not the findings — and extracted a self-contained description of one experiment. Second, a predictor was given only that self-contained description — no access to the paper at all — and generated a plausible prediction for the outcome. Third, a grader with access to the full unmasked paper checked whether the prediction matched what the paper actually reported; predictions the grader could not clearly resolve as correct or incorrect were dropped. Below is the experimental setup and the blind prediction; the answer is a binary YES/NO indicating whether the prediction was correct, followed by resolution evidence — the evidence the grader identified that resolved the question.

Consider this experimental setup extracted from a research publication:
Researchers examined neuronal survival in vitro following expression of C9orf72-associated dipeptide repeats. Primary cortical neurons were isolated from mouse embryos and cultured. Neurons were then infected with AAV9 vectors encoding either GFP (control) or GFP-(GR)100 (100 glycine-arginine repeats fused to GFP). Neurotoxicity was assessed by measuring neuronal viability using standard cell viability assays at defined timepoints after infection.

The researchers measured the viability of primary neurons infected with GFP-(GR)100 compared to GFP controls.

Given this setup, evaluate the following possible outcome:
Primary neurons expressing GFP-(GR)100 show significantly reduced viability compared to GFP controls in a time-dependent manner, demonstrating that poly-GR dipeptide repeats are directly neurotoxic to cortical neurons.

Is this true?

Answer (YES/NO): NO